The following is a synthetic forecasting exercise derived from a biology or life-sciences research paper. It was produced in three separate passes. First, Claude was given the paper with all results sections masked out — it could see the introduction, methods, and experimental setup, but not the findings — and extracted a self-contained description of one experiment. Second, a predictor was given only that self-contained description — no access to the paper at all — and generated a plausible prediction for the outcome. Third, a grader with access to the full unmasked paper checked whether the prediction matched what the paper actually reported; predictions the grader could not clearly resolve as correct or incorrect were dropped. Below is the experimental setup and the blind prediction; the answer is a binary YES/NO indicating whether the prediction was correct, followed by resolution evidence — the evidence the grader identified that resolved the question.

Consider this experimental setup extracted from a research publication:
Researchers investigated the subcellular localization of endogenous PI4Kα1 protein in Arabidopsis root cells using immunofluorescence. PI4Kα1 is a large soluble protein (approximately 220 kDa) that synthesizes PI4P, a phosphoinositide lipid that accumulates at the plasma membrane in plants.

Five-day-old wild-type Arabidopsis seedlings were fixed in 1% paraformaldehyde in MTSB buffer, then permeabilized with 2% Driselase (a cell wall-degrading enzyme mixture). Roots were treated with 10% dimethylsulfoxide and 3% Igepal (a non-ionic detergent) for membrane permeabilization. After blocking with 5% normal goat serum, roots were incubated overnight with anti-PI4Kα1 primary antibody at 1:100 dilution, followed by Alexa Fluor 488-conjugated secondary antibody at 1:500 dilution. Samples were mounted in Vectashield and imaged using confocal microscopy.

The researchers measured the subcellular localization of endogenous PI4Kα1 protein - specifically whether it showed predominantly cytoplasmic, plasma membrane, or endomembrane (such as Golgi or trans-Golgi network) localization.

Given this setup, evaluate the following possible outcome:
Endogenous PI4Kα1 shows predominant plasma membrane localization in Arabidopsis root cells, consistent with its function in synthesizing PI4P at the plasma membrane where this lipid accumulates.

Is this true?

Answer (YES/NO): NO